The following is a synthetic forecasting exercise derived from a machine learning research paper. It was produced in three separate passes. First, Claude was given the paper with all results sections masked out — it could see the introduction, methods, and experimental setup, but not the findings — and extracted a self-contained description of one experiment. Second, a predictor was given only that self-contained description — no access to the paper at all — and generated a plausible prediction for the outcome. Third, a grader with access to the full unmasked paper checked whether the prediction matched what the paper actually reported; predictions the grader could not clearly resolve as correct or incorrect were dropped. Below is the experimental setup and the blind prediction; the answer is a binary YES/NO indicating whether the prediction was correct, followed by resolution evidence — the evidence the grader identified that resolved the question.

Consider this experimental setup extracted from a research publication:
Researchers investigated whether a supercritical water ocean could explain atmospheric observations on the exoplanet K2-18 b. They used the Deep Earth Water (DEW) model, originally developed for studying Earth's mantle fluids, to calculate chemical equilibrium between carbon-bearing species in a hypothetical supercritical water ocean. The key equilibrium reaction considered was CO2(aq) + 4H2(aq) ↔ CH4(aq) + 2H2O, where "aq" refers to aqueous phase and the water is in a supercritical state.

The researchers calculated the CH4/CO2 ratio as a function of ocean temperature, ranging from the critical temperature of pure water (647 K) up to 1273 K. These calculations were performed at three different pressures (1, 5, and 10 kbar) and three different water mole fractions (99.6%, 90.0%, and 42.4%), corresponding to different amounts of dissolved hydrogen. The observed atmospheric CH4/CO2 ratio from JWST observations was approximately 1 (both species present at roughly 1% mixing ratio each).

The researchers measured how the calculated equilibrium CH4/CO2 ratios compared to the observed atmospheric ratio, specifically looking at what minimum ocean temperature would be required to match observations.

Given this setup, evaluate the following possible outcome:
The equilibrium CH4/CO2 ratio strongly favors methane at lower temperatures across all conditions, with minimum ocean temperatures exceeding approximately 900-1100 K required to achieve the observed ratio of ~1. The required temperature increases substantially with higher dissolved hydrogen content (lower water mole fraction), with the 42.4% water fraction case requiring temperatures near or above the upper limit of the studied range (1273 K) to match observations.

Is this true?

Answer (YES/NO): NO